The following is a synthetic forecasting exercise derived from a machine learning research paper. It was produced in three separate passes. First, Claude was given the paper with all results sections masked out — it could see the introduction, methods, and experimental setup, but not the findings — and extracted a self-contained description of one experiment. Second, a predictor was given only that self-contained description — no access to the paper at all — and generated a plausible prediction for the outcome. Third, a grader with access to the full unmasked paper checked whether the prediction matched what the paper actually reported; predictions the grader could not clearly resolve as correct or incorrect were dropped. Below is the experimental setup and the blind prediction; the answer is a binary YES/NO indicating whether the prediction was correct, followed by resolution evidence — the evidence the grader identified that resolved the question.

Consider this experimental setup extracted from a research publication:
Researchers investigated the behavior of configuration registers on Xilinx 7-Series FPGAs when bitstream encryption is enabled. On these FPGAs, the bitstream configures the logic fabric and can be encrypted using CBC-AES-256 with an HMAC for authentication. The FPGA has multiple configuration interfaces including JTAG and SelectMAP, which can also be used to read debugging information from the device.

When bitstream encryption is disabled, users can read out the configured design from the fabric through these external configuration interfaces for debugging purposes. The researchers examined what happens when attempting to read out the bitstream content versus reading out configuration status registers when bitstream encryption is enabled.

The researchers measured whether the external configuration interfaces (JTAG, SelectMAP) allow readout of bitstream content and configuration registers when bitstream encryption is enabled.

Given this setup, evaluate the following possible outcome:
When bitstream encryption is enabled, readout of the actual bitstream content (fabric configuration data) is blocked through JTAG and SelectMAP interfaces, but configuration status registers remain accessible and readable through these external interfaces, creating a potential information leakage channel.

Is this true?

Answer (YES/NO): YES